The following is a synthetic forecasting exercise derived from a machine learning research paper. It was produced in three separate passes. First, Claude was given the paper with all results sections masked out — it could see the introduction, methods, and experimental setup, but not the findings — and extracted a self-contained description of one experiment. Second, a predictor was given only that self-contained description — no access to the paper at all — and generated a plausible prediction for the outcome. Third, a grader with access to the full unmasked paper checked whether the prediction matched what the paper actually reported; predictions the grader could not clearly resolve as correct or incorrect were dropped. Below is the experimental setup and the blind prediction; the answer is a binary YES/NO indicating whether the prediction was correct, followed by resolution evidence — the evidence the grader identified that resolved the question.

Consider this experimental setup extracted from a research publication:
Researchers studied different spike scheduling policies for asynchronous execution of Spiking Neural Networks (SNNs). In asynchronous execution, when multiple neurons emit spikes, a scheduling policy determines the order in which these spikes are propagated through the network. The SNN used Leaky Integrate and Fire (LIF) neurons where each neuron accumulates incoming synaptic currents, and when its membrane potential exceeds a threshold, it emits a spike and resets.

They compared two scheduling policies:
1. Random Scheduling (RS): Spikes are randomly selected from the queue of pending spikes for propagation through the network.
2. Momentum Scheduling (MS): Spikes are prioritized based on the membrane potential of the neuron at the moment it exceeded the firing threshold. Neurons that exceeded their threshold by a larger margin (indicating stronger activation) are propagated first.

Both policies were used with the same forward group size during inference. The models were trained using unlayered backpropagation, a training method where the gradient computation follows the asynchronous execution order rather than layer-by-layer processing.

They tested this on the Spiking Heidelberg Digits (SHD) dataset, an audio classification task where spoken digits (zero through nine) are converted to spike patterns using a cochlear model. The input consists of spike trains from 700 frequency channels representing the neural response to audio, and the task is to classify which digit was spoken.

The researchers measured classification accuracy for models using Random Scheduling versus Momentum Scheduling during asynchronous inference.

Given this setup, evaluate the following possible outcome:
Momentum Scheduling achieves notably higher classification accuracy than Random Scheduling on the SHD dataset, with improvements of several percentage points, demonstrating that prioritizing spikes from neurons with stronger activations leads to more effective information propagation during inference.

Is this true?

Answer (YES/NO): NO